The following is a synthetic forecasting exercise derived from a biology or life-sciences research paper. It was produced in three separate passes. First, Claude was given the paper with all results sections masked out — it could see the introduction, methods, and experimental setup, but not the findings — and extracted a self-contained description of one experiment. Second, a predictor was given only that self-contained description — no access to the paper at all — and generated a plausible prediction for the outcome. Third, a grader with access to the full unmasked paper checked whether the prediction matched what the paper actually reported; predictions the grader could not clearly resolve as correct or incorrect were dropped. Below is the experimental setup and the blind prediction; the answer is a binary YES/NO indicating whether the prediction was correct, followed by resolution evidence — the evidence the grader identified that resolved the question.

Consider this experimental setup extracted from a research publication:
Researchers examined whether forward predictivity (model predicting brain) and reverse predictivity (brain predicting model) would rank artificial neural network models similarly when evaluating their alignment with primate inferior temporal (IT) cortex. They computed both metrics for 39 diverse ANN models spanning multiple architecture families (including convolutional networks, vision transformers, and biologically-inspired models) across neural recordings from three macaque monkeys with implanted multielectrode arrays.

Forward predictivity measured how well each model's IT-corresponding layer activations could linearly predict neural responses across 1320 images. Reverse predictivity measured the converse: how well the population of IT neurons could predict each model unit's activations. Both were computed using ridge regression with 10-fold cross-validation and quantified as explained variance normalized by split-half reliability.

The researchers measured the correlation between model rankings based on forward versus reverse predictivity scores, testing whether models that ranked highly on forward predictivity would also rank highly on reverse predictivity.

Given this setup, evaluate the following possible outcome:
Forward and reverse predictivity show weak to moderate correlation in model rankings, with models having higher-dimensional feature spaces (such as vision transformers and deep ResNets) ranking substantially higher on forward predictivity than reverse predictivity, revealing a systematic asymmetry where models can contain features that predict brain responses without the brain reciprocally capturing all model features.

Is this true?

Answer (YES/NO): NO